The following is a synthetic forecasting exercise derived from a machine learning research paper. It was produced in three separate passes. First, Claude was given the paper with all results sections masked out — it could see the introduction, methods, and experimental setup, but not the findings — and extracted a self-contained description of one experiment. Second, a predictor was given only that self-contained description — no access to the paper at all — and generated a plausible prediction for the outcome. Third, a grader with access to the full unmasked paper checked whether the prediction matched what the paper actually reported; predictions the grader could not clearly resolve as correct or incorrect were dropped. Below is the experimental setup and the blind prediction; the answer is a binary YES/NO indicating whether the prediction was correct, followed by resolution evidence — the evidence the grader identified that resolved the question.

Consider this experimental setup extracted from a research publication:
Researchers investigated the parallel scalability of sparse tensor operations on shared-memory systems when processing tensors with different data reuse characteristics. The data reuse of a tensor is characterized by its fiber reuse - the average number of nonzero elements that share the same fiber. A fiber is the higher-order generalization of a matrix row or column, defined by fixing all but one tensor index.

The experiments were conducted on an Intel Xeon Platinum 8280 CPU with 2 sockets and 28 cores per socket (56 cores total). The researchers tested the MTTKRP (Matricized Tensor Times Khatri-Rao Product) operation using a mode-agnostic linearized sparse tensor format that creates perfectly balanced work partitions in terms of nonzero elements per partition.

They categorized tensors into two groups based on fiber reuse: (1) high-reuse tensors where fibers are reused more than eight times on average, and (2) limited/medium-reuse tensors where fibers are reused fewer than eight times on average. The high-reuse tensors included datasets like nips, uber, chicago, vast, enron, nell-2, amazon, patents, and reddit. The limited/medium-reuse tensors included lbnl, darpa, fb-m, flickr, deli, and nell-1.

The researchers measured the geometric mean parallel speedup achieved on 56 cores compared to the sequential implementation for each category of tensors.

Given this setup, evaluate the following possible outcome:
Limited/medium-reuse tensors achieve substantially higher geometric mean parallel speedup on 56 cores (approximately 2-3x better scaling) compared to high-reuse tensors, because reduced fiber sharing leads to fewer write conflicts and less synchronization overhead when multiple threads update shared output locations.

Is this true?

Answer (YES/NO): NO